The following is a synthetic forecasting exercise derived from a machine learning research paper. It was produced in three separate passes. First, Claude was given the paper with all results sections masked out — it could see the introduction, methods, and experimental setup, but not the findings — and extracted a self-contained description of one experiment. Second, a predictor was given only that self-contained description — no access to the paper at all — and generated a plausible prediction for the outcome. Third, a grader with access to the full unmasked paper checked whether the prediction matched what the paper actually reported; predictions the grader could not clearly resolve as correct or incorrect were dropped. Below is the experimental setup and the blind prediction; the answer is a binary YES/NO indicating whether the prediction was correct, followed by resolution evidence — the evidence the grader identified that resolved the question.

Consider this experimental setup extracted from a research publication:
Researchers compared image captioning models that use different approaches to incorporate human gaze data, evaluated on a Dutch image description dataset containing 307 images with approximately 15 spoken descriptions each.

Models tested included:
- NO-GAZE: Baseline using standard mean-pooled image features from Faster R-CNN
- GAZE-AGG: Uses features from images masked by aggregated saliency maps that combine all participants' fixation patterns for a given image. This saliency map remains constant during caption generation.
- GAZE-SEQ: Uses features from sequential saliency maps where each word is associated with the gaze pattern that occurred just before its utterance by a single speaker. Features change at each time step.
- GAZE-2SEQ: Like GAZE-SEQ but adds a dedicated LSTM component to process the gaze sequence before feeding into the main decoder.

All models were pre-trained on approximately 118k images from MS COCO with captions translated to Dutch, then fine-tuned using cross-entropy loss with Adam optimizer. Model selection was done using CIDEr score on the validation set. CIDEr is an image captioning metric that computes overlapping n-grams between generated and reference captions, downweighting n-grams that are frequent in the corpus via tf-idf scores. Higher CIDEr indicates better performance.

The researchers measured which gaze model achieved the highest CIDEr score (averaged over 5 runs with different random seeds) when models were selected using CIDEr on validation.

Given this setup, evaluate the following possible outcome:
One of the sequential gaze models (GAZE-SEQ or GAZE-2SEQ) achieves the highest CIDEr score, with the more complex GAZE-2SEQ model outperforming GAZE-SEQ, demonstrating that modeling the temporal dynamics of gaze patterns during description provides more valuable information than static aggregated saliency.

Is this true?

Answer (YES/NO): NO